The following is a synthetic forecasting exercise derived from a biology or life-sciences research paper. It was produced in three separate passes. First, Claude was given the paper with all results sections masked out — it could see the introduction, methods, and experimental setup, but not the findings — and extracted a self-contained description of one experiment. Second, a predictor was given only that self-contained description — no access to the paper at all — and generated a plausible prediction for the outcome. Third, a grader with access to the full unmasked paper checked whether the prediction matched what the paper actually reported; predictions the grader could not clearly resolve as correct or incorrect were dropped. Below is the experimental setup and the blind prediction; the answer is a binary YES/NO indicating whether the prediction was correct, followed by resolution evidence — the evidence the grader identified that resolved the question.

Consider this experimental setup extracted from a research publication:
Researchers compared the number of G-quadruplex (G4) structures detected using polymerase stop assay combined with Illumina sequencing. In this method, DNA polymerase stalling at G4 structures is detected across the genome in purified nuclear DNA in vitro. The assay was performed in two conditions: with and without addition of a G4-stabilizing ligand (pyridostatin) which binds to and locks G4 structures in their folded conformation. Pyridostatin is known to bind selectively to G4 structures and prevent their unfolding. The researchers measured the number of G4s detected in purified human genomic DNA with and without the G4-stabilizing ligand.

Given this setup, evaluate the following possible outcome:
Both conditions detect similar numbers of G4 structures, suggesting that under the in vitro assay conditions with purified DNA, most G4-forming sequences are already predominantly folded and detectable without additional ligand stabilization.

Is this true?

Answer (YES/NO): NO